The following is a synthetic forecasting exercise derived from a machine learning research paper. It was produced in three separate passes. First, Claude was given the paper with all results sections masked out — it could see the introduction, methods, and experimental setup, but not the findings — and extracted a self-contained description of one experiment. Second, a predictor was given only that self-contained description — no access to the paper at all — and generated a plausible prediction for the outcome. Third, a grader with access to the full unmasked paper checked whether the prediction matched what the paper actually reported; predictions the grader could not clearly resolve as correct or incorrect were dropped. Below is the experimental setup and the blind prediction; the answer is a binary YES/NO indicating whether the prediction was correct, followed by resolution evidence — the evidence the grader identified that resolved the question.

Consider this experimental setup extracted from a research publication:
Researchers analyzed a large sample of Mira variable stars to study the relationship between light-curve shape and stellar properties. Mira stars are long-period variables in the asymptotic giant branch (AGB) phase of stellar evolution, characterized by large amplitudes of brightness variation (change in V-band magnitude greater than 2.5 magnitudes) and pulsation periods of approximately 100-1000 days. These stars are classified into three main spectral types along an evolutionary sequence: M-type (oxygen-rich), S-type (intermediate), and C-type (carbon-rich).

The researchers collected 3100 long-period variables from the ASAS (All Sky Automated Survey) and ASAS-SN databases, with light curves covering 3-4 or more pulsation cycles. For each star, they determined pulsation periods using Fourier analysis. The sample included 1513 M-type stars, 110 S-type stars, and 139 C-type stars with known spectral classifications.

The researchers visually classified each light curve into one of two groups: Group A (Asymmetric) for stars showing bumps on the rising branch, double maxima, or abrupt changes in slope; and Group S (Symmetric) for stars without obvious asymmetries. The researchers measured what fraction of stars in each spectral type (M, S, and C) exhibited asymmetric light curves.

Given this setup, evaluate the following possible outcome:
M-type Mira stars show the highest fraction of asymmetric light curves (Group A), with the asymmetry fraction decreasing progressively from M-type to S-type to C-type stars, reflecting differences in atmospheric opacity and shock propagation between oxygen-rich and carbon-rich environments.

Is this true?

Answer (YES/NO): NO